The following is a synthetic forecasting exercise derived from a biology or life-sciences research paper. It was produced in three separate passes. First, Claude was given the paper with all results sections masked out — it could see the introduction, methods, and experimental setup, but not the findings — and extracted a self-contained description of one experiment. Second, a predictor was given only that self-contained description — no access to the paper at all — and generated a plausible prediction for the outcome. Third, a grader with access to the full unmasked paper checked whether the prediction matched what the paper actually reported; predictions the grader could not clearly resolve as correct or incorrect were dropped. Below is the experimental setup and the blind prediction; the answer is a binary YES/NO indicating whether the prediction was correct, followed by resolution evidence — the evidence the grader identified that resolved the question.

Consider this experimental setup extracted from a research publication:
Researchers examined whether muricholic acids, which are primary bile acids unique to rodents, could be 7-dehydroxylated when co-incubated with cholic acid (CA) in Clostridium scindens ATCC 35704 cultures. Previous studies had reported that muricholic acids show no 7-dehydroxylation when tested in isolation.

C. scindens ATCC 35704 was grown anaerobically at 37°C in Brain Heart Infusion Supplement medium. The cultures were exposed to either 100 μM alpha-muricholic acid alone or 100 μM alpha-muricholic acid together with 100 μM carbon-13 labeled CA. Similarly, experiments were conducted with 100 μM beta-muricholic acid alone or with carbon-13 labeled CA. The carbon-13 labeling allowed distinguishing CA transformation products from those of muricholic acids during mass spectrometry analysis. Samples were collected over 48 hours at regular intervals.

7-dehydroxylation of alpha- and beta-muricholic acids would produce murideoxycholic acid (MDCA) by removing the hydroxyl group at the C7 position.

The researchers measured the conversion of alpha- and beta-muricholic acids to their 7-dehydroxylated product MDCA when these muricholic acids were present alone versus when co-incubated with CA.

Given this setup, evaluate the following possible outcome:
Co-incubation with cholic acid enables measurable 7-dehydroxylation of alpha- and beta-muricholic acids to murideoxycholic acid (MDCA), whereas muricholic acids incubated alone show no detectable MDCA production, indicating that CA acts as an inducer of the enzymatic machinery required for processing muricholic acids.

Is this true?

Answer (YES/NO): NO